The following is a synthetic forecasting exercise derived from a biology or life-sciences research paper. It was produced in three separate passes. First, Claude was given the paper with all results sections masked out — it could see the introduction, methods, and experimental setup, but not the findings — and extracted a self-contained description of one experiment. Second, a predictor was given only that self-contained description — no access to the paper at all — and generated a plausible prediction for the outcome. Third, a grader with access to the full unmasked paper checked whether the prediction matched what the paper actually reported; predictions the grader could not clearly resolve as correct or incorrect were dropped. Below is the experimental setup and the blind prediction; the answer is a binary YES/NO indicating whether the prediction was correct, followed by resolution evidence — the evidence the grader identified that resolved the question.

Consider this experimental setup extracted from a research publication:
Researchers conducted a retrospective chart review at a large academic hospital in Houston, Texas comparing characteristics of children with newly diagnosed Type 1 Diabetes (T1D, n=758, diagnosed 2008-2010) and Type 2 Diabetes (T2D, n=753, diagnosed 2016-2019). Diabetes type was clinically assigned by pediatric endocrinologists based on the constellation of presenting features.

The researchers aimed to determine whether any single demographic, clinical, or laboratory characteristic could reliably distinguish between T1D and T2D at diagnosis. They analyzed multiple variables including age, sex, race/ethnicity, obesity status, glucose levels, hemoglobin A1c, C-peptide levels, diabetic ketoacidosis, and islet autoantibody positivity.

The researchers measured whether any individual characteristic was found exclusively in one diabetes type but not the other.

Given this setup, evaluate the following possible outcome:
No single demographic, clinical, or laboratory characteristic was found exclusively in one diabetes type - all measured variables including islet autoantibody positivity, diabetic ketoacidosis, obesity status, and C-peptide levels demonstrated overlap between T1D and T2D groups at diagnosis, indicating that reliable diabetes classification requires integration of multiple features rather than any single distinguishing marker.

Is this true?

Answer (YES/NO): YES